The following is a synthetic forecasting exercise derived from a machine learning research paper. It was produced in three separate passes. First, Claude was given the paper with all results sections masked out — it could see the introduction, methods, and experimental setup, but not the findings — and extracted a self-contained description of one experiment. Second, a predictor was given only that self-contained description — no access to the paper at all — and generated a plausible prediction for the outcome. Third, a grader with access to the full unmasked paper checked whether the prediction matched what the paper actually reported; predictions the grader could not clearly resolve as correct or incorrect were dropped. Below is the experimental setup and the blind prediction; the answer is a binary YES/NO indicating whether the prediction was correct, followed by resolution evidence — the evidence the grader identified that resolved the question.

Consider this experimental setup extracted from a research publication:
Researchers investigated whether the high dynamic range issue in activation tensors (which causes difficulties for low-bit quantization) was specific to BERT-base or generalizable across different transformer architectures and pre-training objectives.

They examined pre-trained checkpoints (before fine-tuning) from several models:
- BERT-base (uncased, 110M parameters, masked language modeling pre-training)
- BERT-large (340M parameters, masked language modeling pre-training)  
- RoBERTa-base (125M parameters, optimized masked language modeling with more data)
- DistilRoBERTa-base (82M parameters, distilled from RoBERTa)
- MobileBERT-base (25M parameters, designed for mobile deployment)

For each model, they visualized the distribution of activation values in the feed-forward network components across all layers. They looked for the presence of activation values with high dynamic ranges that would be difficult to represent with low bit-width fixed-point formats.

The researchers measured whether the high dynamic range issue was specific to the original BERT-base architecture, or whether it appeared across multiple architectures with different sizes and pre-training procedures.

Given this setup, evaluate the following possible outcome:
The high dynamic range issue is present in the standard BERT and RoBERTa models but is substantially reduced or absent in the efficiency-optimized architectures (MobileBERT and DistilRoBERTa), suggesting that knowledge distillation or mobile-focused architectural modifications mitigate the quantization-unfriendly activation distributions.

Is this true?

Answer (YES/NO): NO